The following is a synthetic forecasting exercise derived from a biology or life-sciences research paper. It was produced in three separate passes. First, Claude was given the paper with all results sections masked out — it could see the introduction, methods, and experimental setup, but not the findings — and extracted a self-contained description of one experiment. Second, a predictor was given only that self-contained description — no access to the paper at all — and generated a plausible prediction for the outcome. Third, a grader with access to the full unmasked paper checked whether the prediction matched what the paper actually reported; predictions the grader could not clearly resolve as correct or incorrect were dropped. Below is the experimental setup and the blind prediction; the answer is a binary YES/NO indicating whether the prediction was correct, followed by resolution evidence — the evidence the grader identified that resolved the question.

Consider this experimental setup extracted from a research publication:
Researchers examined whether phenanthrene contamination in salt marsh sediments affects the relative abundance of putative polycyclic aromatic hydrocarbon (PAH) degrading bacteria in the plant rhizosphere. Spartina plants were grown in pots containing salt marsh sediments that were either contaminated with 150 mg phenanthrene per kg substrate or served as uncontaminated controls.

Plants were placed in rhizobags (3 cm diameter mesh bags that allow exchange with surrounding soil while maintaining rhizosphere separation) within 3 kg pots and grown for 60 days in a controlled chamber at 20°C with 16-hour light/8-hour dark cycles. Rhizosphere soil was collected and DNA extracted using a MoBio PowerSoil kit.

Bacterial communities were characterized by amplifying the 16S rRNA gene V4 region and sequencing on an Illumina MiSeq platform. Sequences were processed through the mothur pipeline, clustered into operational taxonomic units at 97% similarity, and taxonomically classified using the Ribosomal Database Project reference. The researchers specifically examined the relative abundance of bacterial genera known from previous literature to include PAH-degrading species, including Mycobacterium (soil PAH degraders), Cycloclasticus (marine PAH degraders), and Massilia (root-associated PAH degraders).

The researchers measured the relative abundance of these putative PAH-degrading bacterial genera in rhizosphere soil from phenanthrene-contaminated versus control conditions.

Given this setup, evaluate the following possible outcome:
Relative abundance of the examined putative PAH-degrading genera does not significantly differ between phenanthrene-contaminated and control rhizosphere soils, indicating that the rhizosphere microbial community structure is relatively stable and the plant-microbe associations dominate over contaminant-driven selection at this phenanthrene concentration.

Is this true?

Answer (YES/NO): NO